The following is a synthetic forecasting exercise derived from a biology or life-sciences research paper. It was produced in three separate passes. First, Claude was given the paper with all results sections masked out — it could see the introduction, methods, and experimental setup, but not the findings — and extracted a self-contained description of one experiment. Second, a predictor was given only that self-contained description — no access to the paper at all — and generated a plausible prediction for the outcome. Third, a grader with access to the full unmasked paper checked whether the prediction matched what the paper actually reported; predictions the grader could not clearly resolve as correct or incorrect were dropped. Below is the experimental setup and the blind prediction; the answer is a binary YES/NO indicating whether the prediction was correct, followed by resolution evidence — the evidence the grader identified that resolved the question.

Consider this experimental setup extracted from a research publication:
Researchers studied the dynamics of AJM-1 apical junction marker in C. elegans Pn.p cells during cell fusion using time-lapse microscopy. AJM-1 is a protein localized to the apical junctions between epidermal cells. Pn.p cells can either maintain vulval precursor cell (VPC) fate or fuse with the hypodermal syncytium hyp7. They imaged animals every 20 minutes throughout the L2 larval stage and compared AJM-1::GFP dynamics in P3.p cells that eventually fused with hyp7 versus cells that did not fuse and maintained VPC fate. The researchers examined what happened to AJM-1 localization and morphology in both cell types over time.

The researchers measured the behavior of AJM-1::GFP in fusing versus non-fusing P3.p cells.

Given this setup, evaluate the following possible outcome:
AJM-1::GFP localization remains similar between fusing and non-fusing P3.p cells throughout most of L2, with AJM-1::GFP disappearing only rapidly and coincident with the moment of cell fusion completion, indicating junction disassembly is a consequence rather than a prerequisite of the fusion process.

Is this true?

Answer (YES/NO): NO